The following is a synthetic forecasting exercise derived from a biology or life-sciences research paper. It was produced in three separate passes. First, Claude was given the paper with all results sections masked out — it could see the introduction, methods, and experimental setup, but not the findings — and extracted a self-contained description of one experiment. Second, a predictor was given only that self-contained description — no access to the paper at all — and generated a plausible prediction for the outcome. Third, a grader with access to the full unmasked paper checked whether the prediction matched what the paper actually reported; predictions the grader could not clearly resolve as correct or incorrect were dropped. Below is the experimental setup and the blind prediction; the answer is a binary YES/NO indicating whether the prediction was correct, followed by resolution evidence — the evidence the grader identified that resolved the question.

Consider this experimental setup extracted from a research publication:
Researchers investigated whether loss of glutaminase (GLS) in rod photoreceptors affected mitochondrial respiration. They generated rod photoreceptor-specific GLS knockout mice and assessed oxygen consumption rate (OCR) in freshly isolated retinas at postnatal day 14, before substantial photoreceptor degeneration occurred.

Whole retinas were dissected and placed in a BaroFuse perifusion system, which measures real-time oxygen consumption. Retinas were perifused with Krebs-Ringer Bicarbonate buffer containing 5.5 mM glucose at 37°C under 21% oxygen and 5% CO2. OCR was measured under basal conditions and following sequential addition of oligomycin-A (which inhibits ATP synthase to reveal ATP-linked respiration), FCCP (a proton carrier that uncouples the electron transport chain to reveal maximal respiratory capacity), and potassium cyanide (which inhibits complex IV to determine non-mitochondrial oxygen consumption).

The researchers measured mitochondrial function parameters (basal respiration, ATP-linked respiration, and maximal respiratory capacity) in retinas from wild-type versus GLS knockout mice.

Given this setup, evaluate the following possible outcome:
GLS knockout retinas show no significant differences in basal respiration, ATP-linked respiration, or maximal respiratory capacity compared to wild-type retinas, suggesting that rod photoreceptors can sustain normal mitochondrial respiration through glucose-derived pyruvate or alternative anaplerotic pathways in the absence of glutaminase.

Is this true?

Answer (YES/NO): YES